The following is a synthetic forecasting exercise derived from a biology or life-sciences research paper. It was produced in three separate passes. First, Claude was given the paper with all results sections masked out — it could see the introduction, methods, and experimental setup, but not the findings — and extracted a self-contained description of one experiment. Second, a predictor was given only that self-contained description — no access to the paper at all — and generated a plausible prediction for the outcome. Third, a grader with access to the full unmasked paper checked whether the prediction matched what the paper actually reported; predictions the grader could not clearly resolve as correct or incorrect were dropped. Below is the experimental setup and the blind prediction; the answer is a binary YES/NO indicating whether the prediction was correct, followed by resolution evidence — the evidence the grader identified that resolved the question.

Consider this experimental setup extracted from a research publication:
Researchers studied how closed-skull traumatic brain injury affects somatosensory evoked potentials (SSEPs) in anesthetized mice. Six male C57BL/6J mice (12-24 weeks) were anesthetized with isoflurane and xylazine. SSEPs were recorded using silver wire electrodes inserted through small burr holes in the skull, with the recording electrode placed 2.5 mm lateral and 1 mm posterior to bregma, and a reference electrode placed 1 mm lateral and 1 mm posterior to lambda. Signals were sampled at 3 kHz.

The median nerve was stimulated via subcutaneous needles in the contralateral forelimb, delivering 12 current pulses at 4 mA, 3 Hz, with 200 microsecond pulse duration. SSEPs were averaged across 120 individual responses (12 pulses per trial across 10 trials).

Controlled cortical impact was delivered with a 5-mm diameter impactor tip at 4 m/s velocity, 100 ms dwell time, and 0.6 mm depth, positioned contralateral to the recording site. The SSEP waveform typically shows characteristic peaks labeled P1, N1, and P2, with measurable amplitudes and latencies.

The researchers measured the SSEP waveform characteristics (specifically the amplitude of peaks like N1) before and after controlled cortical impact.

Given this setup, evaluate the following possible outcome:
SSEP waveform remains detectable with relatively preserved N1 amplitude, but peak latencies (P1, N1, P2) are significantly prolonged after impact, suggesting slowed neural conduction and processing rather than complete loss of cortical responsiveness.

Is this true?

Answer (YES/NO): NO